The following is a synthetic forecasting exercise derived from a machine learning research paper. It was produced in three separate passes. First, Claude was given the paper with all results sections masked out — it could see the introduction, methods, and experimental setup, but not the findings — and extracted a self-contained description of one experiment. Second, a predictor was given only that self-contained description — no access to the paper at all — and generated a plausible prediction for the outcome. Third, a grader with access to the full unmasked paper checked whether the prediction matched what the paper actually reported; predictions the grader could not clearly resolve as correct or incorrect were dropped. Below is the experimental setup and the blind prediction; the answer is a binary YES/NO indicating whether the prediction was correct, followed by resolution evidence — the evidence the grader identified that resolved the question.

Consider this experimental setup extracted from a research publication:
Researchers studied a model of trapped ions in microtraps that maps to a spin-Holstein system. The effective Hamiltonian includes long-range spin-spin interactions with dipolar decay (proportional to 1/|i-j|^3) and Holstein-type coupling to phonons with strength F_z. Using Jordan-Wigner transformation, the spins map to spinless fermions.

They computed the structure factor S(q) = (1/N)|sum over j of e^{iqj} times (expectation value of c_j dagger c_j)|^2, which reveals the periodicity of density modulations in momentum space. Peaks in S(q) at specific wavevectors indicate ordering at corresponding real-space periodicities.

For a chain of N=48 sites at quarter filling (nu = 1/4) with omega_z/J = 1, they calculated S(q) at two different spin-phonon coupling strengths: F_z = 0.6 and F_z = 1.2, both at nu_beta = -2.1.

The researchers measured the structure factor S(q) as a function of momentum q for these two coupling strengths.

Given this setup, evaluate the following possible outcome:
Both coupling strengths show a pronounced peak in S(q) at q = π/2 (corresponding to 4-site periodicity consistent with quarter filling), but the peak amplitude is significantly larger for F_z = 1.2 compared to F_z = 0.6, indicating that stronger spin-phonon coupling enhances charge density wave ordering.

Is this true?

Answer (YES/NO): NO